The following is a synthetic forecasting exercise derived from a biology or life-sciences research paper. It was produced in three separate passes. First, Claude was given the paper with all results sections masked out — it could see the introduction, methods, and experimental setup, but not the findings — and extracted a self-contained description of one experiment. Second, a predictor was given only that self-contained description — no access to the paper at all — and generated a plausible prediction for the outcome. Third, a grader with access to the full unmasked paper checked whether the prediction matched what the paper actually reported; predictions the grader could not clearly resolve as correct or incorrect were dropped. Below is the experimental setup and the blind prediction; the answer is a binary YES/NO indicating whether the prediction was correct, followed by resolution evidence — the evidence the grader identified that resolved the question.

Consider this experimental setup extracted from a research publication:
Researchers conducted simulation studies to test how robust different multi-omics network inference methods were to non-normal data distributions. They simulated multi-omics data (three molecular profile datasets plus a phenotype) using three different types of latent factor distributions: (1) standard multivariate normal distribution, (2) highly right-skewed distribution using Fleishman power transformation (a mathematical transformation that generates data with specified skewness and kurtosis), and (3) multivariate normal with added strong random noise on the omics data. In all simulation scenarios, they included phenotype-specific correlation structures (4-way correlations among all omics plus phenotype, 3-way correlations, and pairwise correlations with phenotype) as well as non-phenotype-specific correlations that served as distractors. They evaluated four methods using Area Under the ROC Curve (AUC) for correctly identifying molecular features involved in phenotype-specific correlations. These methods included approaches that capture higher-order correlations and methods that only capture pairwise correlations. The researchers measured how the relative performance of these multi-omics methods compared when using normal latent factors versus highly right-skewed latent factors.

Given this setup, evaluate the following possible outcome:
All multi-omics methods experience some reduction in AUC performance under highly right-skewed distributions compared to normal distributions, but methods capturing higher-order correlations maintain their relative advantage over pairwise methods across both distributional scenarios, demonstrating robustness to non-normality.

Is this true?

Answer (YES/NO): YES